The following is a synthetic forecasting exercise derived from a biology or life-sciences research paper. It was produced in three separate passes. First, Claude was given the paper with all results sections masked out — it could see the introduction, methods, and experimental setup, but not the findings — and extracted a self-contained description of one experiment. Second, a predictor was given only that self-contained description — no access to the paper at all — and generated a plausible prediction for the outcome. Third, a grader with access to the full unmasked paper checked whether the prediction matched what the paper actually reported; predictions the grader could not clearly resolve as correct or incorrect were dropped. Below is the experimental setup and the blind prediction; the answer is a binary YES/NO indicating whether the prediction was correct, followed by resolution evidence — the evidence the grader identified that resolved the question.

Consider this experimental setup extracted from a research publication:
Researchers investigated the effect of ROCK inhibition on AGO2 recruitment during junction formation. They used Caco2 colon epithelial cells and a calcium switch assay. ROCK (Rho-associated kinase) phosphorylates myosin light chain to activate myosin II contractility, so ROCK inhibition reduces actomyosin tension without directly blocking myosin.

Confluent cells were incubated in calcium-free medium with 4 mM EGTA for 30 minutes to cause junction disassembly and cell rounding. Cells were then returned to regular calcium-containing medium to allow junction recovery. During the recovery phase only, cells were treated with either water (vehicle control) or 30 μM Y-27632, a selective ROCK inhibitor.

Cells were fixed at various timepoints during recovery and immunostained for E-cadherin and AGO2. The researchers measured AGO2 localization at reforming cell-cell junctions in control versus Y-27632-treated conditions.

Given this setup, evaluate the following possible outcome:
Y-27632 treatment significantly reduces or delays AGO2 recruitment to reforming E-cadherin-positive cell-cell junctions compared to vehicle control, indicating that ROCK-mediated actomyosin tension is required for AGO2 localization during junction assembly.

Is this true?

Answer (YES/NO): YES